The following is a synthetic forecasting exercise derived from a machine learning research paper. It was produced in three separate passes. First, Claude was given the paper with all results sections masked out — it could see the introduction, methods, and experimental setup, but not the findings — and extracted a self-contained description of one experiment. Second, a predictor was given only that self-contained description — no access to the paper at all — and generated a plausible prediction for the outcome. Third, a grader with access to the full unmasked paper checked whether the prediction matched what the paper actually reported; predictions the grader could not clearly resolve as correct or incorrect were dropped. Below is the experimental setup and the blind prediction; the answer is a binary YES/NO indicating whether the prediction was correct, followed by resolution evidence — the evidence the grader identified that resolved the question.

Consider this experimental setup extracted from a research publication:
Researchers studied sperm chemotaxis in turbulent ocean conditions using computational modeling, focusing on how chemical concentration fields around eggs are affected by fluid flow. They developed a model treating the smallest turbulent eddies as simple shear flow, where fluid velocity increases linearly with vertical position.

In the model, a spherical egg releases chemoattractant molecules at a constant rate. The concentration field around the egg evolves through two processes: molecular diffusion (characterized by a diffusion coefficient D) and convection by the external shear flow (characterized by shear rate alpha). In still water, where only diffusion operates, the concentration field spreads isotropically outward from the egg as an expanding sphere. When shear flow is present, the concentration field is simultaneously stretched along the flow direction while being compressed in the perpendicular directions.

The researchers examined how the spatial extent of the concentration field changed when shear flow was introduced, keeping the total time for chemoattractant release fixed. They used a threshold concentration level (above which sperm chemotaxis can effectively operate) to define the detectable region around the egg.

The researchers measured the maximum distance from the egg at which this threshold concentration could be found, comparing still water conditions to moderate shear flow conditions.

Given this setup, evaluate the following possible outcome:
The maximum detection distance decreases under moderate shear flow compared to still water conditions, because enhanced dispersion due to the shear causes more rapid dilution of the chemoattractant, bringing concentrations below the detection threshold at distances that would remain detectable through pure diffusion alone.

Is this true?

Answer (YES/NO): NO